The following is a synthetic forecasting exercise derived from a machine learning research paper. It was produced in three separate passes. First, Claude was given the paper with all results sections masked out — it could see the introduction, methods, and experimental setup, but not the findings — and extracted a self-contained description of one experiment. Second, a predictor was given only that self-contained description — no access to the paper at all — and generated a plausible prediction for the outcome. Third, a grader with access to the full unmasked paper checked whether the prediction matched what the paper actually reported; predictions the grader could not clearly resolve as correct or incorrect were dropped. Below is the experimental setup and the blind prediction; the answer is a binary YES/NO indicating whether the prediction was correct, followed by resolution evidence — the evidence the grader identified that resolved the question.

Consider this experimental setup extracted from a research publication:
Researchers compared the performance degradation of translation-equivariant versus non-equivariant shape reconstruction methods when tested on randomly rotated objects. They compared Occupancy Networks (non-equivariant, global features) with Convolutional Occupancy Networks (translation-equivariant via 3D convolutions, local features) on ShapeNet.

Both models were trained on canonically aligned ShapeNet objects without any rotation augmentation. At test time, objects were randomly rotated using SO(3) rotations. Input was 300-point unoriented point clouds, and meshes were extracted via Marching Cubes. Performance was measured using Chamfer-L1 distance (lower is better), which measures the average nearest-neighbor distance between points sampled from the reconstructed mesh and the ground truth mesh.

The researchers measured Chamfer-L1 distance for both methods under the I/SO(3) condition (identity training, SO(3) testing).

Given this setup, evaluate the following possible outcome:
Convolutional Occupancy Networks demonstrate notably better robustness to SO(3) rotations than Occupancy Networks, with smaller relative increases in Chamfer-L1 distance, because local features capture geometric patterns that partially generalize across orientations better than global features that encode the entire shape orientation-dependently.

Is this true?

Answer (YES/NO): YES